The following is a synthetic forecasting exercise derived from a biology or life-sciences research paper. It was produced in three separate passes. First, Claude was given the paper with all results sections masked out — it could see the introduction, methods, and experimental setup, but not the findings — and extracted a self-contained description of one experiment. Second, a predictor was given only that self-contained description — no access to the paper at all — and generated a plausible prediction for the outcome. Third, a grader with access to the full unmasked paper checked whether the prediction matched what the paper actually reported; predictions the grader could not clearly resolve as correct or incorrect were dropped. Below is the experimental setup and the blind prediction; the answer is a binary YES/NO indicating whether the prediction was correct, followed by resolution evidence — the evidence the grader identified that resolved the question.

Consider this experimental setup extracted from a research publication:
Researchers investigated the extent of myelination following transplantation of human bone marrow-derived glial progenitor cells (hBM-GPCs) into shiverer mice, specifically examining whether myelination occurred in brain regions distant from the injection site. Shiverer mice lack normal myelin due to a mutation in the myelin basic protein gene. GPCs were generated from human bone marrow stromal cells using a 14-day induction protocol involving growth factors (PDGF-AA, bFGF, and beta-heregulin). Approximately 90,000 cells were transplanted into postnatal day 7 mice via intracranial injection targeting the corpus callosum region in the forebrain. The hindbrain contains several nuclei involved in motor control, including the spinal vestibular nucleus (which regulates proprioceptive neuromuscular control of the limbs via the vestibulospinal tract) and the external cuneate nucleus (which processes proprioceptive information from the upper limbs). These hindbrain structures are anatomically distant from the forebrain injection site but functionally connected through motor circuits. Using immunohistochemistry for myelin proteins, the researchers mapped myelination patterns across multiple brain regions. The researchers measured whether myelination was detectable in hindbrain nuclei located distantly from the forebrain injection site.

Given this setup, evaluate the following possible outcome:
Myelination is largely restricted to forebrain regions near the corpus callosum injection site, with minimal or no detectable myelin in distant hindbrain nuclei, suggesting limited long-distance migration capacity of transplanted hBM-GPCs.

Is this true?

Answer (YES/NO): NO